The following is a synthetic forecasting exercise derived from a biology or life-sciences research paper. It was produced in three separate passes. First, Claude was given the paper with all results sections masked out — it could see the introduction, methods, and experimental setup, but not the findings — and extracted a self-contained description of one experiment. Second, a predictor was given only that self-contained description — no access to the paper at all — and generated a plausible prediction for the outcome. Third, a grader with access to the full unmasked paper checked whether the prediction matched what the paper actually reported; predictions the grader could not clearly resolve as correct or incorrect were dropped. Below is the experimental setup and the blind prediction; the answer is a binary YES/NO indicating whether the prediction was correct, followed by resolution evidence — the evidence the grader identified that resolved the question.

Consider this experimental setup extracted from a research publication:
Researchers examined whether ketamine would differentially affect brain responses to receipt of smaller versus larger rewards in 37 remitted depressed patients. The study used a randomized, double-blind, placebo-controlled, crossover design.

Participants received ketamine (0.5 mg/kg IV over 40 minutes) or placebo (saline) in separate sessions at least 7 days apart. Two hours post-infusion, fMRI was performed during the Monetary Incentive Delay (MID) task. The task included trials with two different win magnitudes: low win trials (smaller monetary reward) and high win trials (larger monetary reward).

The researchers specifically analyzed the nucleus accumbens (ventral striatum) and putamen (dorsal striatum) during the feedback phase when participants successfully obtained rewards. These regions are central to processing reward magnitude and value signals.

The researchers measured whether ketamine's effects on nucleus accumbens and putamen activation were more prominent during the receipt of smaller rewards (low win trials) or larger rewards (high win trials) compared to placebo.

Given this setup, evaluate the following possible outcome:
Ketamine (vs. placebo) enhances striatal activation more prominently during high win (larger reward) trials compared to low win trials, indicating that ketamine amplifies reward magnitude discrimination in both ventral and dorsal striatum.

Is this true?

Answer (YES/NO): NO